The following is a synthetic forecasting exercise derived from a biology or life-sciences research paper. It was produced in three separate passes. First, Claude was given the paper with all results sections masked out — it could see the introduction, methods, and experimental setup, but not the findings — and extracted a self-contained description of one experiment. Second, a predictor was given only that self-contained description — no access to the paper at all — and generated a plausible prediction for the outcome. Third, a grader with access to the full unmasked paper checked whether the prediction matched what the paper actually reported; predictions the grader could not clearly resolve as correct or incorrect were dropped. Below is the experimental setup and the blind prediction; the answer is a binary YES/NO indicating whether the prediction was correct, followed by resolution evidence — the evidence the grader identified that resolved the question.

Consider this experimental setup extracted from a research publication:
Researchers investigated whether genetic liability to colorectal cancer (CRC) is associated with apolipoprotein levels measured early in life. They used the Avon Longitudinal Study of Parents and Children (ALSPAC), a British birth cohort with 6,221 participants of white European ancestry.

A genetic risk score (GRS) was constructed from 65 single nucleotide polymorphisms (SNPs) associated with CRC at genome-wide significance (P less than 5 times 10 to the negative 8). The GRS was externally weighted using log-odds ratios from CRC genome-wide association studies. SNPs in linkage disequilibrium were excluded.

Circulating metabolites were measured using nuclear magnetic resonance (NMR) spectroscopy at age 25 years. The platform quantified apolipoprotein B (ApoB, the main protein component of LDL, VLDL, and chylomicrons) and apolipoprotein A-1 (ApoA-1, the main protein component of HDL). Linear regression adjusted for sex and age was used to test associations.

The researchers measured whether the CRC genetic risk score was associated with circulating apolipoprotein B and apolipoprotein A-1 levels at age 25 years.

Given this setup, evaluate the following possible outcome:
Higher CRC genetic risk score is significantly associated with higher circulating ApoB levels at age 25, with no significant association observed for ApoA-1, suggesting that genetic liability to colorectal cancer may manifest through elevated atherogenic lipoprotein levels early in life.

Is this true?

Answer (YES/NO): NO